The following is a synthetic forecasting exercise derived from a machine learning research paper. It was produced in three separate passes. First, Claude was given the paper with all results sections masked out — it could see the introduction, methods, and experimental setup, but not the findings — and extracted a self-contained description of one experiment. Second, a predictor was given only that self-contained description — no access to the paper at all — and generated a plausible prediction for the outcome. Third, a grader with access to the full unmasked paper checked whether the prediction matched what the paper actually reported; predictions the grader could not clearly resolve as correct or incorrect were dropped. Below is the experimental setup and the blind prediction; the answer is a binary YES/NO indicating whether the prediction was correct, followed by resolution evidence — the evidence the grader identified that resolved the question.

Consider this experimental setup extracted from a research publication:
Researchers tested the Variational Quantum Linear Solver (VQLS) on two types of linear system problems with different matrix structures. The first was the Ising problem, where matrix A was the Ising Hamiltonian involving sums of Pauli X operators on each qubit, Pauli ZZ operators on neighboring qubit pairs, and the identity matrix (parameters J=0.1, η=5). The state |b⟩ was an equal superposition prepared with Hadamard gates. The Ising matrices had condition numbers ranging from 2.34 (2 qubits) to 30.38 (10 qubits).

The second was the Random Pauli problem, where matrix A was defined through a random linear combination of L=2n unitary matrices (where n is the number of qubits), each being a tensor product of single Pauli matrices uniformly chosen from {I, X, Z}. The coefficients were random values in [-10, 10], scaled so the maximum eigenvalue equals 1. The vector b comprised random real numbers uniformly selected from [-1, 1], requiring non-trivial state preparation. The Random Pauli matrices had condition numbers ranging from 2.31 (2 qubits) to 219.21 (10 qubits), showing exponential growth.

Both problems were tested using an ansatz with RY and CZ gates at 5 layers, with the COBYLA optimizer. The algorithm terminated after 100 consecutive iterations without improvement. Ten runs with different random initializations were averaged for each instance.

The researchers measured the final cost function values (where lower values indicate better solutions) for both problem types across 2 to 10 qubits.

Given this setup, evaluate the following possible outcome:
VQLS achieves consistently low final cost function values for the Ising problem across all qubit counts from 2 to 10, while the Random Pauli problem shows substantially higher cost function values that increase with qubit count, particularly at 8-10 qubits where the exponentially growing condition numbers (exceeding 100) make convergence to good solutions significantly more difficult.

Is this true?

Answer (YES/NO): NO